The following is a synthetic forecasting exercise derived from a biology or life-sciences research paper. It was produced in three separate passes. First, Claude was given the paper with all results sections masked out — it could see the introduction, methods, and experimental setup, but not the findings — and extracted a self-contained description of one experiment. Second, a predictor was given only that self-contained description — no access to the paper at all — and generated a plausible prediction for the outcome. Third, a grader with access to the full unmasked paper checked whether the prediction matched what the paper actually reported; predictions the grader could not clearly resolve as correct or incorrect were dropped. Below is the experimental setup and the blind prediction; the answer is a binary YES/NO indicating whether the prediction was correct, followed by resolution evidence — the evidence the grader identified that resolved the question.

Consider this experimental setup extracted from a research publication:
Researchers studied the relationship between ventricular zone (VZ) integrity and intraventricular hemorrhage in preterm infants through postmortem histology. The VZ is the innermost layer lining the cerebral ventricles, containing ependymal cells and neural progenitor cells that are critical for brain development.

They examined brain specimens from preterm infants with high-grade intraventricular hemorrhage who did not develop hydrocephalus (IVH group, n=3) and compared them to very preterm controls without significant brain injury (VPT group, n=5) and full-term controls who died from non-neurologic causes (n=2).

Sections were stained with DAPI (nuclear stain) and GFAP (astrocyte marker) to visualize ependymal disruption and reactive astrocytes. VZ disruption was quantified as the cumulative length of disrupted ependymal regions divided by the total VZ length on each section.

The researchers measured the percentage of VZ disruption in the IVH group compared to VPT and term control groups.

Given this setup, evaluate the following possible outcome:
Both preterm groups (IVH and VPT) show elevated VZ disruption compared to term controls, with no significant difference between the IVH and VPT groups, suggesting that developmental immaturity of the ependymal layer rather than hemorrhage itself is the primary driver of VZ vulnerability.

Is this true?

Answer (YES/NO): NO